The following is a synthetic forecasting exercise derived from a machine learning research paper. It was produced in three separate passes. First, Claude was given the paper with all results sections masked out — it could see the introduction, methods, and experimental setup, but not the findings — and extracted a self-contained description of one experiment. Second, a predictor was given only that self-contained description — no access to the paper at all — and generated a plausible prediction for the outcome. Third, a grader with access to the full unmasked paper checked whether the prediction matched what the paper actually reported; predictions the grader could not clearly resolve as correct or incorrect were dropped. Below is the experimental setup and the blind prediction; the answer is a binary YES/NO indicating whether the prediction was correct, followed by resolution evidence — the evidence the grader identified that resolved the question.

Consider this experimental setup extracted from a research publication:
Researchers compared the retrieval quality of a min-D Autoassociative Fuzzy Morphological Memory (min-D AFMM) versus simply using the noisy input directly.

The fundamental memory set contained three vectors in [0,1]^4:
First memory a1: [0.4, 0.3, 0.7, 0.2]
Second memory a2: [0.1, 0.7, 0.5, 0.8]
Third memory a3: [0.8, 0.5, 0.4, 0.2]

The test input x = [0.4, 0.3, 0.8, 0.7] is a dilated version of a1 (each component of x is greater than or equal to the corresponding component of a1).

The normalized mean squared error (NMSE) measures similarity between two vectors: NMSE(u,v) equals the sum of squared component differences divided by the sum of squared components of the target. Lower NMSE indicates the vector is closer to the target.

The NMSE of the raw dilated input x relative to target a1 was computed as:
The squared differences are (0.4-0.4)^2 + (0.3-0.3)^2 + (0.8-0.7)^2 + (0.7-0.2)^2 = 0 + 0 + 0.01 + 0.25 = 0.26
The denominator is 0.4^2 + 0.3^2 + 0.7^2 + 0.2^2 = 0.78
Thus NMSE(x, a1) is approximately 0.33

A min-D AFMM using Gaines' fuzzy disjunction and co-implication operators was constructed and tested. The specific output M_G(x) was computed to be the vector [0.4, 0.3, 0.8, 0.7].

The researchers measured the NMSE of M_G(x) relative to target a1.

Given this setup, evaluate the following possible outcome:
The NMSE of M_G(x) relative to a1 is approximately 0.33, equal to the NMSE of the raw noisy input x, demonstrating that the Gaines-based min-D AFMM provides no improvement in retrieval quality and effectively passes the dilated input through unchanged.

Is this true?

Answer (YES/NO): YES